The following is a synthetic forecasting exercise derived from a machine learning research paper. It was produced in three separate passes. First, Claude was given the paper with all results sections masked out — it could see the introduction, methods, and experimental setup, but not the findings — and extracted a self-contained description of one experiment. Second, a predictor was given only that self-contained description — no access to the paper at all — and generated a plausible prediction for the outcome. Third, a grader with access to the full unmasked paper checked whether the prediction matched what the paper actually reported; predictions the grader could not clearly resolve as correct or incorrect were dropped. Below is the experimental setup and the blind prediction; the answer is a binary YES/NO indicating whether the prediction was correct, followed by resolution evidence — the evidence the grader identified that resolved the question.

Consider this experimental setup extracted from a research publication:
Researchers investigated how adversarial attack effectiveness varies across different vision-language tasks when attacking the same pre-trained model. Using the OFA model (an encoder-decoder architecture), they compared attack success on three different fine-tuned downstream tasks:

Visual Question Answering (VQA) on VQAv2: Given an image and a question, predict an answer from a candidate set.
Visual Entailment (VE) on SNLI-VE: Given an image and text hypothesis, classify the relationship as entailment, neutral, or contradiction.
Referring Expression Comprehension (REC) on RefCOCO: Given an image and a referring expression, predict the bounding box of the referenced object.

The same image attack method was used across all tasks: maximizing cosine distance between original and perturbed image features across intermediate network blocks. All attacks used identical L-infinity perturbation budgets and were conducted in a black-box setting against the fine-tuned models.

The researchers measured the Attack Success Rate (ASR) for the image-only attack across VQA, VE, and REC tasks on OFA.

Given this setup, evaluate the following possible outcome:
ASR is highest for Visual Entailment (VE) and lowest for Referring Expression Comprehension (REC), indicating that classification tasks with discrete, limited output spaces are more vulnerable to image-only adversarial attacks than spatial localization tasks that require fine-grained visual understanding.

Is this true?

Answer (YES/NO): NO